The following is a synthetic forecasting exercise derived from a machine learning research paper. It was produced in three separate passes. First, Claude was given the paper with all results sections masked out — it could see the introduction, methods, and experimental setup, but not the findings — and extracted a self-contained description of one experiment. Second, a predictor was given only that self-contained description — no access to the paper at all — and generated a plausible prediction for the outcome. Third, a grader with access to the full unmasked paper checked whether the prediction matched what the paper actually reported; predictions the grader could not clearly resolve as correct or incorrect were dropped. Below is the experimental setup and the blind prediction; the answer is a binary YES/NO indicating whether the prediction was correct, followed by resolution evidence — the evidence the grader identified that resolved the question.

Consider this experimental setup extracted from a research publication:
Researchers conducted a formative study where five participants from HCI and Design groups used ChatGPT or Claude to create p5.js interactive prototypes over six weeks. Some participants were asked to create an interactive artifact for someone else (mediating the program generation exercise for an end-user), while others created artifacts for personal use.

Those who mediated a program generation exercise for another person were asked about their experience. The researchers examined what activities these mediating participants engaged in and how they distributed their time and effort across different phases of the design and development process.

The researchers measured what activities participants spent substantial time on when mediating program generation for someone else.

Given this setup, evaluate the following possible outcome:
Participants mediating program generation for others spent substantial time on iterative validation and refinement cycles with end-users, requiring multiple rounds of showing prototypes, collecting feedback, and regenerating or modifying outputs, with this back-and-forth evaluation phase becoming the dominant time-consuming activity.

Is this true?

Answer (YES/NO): NO